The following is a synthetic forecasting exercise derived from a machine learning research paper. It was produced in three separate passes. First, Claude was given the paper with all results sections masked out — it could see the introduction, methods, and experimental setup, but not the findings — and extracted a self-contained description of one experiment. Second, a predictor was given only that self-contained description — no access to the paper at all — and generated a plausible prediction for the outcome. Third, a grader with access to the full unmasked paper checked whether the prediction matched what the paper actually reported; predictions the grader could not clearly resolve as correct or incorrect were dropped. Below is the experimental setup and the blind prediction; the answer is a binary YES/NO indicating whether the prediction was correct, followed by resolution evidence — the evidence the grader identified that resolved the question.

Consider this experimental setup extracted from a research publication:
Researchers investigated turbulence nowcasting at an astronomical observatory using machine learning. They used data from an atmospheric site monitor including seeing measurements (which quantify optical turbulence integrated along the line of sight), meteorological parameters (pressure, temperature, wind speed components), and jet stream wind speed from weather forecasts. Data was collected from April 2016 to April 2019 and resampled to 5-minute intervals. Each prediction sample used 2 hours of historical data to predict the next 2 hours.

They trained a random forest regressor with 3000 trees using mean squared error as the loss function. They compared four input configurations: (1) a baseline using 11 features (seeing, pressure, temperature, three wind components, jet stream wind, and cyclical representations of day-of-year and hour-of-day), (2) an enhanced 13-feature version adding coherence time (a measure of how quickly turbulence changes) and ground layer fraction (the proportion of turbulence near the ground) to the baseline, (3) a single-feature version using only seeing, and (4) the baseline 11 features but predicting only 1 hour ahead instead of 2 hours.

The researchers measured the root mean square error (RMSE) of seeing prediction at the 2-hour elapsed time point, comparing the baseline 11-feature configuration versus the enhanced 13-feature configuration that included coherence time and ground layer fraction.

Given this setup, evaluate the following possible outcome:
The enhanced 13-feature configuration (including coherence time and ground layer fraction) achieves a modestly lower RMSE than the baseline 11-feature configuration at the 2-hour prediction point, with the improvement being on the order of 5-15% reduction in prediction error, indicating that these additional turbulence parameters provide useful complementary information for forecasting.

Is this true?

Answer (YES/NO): NO